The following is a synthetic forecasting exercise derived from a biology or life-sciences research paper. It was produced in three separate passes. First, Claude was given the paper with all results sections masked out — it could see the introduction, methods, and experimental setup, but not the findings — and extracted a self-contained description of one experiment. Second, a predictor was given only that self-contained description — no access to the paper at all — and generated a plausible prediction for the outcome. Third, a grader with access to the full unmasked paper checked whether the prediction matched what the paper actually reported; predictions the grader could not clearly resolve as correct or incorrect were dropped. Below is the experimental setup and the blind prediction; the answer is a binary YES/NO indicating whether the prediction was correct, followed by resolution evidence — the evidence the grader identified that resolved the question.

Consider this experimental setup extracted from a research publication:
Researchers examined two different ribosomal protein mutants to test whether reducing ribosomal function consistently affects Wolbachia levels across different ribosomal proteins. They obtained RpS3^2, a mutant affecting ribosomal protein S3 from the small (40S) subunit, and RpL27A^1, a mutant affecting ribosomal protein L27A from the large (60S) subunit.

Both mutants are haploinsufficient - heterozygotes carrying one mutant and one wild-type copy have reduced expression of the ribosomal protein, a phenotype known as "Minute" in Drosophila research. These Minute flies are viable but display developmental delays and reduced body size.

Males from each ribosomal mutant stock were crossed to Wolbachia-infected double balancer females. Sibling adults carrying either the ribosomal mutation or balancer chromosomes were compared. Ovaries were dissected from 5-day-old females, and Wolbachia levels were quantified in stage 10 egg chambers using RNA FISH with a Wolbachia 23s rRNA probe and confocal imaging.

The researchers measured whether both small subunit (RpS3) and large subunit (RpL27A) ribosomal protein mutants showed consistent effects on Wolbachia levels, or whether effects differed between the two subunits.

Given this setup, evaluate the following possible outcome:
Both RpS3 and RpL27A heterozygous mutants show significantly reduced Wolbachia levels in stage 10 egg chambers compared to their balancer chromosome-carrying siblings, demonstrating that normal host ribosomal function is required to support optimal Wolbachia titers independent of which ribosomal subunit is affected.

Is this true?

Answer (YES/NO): NO